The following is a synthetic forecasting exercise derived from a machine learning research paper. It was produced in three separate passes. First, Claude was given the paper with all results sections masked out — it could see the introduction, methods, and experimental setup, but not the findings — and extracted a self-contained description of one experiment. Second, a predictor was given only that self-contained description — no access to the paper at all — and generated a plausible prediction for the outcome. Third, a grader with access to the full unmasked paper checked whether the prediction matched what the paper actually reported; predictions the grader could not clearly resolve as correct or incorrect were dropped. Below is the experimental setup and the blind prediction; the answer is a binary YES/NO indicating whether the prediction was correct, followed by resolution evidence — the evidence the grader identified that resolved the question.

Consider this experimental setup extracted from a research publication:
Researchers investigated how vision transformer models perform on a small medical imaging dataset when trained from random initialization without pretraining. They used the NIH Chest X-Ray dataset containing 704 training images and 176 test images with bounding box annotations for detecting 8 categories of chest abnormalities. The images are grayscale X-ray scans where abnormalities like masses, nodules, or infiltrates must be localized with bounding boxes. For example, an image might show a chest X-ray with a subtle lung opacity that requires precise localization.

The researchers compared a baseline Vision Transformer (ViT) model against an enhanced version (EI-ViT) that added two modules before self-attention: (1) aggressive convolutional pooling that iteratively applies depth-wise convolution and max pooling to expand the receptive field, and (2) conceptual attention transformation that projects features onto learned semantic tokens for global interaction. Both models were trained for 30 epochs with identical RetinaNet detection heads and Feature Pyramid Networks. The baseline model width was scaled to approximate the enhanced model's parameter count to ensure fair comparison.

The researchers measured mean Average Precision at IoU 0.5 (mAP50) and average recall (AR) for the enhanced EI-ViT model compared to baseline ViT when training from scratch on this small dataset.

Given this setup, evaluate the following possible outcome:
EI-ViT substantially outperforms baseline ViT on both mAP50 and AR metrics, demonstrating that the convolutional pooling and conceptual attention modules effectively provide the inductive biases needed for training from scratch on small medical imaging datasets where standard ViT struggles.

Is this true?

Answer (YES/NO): NO